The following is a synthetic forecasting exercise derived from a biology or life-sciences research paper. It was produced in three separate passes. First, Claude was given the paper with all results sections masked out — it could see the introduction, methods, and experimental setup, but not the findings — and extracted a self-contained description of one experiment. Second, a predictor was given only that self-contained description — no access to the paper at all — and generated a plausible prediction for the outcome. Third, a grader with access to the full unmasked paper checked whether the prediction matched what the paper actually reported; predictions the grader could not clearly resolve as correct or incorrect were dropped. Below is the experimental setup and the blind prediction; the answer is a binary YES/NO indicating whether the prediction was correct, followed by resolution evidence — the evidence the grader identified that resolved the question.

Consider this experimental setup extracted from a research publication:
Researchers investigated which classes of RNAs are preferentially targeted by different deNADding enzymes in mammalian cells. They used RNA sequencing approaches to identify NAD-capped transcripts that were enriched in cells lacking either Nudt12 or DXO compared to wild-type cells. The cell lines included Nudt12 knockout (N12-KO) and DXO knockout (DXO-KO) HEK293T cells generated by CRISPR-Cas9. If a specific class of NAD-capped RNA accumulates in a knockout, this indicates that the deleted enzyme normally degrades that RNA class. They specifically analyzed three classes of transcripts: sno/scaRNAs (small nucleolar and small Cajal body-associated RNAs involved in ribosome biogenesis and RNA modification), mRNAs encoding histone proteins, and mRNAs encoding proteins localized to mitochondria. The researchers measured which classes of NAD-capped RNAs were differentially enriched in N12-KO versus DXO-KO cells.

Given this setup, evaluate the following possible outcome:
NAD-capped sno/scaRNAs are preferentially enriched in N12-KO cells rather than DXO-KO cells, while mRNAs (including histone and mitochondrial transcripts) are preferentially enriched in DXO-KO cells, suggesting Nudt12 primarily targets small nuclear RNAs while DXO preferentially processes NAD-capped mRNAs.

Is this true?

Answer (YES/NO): NO